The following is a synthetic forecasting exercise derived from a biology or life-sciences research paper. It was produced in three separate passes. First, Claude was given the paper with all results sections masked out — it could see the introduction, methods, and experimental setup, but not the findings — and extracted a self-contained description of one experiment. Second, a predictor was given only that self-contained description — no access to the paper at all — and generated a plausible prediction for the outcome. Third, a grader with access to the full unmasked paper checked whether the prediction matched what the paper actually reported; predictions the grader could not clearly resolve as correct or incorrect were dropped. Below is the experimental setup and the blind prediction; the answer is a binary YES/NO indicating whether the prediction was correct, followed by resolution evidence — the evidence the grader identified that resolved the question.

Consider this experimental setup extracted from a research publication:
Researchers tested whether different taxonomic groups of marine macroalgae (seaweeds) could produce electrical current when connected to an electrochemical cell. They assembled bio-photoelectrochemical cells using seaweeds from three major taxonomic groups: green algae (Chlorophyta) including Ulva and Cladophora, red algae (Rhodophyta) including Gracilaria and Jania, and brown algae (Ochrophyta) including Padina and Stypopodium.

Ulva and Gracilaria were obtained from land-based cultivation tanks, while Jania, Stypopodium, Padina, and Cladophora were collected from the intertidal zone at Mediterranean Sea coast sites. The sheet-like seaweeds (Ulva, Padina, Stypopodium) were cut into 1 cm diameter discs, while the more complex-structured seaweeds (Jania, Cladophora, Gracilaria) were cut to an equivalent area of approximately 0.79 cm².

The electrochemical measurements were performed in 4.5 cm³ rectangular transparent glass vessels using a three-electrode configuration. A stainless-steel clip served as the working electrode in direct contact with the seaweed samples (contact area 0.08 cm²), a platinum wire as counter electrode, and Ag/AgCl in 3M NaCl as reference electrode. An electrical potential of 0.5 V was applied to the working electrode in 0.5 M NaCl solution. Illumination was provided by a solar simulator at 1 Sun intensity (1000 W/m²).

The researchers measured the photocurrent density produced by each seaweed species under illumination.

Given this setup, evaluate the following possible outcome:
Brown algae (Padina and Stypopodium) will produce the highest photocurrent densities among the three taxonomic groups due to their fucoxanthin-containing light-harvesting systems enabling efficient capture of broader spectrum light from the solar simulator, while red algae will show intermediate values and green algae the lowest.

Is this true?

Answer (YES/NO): NO